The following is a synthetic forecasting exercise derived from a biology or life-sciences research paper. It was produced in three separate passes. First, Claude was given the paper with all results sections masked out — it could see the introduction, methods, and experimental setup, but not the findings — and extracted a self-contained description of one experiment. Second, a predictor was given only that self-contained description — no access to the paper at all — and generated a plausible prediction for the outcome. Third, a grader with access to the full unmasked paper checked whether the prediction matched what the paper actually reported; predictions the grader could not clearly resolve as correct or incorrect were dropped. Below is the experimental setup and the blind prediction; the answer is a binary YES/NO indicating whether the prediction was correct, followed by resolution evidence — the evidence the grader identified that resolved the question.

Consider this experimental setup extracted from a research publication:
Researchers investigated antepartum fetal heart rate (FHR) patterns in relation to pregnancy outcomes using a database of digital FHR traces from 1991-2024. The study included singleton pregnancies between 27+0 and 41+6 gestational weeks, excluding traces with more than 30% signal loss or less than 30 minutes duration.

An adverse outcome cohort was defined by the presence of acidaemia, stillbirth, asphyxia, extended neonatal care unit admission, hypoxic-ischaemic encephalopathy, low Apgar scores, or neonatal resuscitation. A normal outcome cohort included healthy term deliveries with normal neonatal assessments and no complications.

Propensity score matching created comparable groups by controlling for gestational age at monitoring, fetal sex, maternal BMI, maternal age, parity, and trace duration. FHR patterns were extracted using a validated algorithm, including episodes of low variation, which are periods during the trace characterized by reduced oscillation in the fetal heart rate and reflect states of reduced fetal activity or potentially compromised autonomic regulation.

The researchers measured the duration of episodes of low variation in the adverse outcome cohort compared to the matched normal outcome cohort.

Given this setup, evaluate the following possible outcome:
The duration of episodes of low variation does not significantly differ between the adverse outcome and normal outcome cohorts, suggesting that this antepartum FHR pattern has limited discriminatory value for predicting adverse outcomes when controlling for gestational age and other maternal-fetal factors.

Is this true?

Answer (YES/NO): NO